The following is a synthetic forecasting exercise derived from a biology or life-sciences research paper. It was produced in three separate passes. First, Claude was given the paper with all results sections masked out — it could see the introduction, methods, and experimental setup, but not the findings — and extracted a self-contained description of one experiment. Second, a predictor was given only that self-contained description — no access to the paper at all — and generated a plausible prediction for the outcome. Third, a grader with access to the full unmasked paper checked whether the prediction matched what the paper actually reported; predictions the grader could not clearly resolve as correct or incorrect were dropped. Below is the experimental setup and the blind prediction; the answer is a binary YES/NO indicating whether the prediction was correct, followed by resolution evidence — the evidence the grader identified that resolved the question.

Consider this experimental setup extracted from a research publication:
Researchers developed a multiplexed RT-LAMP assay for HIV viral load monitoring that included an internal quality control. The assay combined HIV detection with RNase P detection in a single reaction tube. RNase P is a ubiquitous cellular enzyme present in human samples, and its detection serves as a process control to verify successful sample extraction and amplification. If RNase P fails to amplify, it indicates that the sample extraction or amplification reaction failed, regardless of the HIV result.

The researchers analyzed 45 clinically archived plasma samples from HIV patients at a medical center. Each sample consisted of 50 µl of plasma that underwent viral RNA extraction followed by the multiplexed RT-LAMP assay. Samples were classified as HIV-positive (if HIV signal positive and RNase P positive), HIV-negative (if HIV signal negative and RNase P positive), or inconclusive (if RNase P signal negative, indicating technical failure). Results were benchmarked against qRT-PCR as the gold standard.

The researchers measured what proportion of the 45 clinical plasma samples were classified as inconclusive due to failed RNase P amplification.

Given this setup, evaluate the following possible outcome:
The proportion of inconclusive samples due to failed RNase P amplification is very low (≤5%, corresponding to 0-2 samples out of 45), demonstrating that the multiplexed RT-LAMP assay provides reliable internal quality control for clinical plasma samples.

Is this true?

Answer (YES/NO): NO